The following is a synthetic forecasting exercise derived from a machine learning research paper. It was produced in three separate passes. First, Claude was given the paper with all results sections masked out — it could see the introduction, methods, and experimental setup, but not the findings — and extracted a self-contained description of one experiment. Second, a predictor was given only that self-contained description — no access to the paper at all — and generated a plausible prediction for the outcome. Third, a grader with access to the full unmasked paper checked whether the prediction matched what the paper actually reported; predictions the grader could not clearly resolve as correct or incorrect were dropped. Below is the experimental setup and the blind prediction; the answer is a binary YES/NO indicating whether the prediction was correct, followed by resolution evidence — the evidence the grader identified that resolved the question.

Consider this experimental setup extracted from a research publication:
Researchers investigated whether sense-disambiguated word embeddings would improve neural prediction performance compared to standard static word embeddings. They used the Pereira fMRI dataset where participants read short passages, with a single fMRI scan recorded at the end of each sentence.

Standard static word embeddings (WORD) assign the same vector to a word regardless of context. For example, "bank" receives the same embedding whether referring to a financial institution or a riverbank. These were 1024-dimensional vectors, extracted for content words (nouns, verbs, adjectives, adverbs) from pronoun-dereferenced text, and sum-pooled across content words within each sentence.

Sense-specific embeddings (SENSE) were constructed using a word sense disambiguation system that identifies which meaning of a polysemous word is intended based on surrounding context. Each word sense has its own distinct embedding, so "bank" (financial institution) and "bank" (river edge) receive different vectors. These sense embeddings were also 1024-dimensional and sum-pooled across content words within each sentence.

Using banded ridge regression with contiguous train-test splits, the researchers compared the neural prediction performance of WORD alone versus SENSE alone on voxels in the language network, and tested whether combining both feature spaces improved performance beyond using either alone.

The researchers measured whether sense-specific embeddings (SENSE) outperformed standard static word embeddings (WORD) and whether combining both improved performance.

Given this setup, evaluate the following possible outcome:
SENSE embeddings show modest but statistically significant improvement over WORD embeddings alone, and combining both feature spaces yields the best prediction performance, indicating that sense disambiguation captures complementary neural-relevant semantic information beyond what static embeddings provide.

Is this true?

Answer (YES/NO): NO